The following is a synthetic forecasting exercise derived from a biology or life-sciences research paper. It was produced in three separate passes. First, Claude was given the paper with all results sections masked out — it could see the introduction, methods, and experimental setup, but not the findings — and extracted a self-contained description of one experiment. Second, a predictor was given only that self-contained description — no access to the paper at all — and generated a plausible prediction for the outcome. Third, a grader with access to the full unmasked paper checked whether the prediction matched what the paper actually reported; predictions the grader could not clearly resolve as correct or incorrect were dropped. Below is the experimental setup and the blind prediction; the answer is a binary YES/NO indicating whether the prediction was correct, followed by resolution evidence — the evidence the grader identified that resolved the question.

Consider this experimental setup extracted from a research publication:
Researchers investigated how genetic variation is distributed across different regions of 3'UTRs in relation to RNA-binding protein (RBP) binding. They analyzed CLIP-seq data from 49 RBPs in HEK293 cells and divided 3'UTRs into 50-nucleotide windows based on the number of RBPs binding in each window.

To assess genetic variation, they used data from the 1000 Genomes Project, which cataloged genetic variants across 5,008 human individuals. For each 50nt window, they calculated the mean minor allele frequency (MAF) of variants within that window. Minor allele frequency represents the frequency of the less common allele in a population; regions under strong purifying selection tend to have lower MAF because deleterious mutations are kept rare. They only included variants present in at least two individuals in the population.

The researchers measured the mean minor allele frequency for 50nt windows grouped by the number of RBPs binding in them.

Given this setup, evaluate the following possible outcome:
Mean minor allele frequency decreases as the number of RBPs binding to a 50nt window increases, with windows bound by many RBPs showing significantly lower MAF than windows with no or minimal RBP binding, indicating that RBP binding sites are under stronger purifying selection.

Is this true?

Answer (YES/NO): YES